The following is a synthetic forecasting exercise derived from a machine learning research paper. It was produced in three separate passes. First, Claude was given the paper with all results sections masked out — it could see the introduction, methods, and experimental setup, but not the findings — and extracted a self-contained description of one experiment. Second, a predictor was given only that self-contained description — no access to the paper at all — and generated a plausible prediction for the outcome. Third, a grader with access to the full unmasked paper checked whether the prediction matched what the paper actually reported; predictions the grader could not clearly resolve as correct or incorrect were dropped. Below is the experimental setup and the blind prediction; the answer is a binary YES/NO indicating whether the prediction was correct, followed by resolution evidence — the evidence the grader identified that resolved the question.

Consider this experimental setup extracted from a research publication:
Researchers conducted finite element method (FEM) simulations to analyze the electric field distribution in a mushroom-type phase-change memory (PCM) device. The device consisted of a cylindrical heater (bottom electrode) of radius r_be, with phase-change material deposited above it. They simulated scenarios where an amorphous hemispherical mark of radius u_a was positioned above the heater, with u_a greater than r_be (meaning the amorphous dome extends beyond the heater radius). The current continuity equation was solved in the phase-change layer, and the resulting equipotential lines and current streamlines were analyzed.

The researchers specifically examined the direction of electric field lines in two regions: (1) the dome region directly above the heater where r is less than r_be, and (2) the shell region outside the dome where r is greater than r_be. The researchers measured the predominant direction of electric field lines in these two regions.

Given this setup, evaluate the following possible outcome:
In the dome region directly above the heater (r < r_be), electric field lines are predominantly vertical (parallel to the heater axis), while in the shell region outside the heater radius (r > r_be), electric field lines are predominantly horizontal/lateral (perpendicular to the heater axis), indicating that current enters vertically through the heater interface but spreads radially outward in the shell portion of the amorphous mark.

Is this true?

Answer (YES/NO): NO